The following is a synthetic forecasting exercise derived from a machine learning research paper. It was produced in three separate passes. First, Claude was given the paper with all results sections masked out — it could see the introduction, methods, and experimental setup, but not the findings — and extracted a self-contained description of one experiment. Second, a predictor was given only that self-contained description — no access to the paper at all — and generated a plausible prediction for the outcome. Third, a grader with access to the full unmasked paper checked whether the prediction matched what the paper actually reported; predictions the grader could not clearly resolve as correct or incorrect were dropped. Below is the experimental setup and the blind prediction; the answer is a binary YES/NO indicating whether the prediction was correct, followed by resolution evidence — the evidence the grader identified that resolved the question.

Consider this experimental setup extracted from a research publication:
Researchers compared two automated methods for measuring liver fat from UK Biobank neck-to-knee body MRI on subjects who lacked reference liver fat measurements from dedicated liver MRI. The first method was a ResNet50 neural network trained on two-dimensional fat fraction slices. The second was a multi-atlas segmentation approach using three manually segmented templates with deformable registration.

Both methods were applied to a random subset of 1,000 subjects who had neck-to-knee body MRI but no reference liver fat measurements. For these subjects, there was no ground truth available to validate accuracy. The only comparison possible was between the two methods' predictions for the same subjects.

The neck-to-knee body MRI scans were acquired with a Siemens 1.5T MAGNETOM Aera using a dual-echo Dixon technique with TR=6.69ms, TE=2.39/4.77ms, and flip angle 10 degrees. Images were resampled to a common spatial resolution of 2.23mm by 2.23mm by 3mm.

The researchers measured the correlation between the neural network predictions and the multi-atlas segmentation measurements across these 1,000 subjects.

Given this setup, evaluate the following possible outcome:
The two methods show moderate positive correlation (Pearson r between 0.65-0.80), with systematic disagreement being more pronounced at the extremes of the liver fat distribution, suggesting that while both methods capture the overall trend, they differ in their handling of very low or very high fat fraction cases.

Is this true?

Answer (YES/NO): NO